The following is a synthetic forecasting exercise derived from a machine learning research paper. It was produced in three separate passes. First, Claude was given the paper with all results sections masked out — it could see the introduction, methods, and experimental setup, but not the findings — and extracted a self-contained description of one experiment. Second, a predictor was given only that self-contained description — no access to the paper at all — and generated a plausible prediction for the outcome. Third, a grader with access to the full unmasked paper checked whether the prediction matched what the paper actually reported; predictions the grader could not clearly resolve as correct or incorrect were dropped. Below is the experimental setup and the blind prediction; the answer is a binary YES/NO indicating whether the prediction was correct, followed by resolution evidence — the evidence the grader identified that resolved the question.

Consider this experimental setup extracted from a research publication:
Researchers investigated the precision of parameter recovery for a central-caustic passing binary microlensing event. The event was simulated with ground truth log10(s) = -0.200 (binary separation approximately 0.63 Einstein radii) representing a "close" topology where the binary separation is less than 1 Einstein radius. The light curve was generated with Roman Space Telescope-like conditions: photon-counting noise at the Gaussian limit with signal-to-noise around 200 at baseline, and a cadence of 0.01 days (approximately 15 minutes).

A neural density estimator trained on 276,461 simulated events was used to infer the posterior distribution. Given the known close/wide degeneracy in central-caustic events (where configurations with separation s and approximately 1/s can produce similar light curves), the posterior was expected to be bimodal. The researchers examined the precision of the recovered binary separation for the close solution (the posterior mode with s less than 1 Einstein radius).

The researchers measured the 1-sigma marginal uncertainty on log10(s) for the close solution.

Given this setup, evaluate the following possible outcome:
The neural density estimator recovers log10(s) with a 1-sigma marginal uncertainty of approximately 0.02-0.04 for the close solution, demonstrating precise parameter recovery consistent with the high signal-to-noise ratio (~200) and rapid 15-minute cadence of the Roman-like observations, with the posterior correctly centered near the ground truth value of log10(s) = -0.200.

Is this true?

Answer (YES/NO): NO